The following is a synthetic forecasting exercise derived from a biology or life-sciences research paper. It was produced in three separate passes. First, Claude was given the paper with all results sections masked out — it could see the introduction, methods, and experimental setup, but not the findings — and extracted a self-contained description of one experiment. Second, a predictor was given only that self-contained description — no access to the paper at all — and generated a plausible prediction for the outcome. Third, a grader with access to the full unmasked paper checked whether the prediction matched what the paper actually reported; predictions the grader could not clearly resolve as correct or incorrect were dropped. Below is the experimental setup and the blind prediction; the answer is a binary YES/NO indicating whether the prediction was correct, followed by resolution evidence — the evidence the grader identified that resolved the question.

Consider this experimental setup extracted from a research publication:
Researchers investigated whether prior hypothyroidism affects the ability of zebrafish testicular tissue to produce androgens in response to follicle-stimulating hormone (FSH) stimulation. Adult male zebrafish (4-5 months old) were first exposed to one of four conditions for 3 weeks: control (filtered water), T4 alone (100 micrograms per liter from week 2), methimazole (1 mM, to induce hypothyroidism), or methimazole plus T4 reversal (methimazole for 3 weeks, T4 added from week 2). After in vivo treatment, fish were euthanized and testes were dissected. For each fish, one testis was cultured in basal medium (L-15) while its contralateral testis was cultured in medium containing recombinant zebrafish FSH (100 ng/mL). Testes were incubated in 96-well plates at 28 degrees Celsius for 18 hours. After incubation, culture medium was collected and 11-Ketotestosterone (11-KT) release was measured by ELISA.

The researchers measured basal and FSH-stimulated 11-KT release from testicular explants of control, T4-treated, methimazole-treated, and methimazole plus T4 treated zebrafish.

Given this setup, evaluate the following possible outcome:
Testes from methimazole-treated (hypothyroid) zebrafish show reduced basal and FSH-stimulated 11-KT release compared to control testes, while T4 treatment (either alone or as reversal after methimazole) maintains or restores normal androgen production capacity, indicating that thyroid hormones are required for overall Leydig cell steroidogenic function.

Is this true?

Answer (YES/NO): NO